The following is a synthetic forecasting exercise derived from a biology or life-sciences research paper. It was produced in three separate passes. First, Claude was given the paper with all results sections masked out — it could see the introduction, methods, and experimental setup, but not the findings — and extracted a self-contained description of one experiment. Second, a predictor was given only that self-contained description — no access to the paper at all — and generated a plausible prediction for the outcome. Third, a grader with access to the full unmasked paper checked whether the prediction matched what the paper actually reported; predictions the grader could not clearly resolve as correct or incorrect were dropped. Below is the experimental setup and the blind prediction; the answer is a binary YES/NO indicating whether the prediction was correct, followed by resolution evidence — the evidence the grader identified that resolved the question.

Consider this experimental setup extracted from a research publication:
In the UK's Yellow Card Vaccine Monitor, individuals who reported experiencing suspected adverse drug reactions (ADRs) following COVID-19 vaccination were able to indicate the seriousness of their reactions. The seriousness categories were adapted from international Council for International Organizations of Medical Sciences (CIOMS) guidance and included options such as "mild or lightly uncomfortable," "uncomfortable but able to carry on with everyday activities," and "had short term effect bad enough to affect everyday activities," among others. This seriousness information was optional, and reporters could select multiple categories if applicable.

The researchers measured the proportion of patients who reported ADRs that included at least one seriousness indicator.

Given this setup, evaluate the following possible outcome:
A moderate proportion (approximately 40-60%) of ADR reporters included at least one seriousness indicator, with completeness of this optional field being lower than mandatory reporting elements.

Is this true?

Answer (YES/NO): NO